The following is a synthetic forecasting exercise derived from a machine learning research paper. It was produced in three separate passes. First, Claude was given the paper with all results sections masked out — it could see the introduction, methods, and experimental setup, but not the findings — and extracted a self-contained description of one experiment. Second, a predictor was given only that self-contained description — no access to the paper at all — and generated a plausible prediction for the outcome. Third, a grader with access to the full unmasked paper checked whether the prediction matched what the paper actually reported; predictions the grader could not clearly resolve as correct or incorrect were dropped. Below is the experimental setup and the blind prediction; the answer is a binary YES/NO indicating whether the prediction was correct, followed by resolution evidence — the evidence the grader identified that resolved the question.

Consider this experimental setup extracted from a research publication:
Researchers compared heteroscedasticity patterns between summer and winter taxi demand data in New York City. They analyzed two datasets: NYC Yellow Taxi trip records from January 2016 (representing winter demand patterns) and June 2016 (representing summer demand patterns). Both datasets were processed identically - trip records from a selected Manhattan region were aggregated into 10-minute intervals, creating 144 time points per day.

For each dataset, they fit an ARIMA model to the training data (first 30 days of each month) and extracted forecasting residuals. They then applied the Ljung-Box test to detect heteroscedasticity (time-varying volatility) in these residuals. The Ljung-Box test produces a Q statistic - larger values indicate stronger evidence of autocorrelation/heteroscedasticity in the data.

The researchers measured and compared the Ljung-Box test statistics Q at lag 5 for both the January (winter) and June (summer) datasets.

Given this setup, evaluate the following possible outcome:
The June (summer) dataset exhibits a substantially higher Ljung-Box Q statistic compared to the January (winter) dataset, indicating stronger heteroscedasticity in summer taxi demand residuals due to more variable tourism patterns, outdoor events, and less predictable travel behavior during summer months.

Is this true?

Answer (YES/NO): NO